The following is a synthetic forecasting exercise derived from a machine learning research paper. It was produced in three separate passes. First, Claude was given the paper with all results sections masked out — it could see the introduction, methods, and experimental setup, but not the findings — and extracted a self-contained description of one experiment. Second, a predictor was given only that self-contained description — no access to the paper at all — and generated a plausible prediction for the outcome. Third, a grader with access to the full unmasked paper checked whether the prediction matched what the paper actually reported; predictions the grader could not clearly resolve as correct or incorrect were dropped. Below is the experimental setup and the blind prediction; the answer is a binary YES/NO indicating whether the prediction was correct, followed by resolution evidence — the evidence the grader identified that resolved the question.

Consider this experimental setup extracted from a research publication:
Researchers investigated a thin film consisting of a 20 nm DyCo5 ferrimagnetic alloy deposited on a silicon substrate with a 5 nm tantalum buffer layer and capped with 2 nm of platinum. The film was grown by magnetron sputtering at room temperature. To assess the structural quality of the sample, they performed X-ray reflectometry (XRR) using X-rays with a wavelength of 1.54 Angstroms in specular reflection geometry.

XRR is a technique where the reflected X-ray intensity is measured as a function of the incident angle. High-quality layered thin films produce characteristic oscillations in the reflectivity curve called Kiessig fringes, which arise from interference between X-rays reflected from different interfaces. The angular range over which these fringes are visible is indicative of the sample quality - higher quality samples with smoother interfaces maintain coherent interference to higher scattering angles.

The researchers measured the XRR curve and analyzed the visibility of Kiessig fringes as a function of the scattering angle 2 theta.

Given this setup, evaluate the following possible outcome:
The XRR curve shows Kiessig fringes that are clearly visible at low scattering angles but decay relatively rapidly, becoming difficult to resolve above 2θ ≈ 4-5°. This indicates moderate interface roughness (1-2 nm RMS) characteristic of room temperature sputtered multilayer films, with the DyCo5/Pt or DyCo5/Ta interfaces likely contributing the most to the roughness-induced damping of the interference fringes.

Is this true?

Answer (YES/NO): NO